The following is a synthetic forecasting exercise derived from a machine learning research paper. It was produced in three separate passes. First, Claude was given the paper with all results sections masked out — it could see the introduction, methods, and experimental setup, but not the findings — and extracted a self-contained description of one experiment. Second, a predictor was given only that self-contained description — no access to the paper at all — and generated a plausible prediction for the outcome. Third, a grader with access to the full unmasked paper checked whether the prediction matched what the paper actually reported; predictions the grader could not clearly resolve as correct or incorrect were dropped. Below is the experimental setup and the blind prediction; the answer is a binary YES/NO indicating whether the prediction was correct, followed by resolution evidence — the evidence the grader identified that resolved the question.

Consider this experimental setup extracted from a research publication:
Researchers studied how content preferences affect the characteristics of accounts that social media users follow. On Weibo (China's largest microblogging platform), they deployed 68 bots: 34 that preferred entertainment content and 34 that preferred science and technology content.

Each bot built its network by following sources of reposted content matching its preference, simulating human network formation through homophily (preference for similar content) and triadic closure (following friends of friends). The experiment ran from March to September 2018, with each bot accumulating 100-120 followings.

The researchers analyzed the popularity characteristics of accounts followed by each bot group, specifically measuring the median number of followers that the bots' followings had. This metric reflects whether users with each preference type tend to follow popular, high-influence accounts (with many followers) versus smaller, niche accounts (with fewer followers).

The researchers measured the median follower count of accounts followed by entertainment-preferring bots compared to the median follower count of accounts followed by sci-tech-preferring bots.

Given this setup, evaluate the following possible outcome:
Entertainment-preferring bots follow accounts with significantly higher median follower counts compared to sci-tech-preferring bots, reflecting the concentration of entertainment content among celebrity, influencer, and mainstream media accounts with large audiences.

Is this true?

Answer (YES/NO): YES